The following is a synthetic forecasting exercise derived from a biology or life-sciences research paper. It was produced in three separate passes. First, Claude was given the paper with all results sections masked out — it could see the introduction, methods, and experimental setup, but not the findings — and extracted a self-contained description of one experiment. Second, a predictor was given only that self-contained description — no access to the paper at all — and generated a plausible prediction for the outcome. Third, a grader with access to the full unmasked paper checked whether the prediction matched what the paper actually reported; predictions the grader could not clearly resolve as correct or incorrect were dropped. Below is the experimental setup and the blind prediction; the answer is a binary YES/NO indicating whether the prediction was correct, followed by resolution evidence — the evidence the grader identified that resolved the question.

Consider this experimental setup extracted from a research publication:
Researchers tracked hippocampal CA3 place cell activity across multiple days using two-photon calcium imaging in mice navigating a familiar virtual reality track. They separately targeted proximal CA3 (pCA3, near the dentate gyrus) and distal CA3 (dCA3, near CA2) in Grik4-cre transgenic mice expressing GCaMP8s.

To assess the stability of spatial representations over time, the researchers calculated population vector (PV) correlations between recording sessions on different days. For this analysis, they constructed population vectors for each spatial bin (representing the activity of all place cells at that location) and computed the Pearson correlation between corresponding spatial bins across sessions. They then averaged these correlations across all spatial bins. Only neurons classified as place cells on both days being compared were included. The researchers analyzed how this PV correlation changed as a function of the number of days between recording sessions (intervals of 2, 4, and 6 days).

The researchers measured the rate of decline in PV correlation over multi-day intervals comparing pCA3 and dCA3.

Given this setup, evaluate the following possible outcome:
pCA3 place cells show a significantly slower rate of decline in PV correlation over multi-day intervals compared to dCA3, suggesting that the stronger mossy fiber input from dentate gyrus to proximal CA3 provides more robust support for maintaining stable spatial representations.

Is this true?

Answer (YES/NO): YES